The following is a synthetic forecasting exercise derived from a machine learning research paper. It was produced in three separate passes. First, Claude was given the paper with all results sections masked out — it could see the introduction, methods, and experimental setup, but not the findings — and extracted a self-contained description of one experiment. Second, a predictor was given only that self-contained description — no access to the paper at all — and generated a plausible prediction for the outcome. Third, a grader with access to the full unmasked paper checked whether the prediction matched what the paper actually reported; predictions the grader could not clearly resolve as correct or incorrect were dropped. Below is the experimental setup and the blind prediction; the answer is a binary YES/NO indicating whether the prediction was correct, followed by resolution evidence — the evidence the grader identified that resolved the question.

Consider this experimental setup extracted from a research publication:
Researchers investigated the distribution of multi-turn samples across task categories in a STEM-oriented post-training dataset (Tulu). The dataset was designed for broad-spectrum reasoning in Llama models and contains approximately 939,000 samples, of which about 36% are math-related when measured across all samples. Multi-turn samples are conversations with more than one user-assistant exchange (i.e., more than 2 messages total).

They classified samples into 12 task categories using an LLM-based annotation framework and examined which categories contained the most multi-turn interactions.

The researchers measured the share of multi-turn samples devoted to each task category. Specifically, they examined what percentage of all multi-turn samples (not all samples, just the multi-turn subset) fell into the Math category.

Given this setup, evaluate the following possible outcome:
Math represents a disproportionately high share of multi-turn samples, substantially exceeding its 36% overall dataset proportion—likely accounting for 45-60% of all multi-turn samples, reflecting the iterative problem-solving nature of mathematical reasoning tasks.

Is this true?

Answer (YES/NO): NO